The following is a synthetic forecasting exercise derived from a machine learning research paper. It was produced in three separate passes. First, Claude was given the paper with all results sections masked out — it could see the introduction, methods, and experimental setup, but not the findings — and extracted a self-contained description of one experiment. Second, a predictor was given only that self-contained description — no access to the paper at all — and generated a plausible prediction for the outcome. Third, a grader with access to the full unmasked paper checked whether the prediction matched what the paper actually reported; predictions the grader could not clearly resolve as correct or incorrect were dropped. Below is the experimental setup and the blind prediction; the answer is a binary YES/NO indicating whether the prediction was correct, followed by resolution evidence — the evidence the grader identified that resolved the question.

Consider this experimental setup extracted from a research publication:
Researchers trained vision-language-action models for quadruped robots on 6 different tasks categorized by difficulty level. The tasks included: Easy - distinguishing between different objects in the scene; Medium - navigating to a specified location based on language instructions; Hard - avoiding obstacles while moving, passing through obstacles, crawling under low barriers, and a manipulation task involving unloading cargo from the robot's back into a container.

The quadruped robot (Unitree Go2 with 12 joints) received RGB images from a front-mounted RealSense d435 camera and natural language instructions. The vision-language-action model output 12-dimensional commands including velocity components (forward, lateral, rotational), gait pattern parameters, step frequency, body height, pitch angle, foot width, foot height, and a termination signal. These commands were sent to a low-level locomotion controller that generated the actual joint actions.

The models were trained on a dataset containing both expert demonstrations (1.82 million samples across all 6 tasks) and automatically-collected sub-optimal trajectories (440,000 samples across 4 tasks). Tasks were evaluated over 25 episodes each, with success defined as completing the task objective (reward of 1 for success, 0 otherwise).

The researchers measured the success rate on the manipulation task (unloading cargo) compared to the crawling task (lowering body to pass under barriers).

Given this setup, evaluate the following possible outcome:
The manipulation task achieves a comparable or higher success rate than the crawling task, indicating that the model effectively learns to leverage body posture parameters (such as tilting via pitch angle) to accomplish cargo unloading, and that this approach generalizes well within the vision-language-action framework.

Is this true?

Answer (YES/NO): NO